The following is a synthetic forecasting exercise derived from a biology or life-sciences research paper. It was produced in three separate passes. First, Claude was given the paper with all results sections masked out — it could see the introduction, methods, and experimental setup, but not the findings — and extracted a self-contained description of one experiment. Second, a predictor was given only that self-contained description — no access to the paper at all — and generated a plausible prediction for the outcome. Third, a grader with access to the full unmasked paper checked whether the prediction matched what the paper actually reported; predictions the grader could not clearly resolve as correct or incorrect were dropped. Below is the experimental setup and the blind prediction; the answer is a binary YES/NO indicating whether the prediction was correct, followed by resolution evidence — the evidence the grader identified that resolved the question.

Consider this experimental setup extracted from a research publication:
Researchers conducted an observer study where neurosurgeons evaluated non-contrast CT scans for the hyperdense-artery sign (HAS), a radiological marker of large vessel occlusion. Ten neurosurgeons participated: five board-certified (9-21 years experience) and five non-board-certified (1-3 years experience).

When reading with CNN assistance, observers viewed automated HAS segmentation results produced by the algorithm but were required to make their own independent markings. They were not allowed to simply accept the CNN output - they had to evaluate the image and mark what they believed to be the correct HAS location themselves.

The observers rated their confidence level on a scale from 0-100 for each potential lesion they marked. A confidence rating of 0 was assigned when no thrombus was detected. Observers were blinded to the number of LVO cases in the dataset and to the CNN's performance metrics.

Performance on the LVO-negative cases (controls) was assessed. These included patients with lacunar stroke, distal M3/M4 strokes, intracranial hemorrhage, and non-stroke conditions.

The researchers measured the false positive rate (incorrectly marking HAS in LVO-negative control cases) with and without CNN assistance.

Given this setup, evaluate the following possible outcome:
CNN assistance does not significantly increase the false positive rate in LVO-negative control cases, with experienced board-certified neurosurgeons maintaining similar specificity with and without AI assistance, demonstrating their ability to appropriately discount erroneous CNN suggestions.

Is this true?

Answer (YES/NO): NO